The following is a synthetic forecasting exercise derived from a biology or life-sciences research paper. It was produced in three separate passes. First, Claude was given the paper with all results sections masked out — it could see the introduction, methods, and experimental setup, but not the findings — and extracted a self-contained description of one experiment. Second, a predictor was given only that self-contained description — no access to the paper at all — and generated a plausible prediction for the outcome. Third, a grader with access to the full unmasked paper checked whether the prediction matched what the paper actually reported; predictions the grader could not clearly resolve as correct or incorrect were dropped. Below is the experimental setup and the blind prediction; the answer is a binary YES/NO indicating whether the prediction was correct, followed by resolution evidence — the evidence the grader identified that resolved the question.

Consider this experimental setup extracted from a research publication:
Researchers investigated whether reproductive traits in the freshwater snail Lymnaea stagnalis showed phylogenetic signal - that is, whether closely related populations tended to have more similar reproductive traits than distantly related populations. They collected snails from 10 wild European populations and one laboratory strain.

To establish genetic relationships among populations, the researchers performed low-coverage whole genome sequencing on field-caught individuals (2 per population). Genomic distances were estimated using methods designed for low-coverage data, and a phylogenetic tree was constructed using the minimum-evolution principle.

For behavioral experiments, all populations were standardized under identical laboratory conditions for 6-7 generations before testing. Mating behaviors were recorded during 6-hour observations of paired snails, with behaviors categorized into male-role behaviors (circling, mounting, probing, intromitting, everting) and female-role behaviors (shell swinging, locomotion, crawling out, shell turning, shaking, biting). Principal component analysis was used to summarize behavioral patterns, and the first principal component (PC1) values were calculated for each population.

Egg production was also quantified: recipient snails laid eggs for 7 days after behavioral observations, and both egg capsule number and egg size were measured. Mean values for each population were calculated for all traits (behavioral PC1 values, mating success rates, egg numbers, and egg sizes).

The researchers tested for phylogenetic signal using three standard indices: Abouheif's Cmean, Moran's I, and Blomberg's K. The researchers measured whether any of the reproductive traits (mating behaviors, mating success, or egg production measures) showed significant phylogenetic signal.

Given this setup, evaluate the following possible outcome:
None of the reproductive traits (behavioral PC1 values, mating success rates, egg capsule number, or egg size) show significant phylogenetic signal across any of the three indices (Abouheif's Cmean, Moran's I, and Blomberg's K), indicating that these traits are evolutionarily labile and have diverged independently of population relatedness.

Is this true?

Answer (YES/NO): YES